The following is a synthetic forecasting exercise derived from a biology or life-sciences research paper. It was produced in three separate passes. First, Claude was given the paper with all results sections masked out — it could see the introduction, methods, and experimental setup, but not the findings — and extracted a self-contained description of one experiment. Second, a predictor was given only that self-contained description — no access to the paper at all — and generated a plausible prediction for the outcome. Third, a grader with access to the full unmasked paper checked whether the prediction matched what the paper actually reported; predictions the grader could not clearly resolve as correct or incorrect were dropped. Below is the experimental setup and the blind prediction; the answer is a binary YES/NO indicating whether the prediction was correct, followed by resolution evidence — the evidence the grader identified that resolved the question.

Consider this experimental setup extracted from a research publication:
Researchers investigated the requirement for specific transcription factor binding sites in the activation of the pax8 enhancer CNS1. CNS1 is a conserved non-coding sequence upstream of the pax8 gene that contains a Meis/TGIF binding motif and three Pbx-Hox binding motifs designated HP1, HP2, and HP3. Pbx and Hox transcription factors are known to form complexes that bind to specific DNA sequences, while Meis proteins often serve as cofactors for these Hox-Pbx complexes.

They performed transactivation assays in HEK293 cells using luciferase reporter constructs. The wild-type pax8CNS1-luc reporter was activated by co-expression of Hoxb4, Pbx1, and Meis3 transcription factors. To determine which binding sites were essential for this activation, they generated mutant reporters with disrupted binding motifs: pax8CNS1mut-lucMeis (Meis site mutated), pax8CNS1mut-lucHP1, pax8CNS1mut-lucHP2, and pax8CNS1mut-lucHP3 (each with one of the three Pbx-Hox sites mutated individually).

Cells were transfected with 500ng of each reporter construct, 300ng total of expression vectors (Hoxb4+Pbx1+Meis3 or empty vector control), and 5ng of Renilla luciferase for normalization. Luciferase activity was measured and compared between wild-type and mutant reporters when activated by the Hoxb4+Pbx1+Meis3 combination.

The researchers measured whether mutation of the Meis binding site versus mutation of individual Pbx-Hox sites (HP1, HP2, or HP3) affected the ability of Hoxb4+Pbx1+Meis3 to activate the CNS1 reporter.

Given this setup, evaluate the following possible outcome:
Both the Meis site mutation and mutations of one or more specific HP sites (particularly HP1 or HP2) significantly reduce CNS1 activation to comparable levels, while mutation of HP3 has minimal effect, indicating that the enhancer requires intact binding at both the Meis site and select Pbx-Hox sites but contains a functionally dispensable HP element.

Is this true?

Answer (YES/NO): NO